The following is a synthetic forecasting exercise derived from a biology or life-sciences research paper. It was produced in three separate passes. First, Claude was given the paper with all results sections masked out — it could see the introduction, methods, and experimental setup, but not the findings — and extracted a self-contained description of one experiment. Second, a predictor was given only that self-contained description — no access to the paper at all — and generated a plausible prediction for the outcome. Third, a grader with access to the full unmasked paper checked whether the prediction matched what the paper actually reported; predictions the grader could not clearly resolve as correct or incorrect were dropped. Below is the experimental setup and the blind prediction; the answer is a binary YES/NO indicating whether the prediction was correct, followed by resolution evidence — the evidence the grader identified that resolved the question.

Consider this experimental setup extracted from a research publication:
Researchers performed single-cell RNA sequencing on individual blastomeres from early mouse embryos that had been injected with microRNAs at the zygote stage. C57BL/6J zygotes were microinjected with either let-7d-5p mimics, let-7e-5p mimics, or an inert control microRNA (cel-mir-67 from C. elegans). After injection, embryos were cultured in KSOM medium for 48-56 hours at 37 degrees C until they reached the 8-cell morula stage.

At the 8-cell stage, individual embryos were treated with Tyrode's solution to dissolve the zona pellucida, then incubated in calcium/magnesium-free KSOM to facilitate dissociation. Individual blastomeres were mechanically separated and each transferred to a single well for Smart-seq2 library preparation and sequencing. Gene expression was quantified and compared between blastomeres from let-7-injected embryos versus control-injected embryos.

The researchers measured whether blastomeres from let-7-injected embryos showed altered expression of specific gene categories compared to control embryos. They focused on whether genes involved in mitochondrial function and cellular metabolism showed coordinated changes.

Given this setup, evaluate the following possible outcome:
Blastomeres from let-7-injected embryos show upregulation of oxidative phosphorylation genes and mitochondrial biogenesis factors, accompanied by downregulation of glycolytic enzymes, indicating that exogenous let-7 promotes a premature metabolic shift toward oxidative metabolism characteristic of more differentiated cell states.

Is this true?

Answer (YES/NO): NO